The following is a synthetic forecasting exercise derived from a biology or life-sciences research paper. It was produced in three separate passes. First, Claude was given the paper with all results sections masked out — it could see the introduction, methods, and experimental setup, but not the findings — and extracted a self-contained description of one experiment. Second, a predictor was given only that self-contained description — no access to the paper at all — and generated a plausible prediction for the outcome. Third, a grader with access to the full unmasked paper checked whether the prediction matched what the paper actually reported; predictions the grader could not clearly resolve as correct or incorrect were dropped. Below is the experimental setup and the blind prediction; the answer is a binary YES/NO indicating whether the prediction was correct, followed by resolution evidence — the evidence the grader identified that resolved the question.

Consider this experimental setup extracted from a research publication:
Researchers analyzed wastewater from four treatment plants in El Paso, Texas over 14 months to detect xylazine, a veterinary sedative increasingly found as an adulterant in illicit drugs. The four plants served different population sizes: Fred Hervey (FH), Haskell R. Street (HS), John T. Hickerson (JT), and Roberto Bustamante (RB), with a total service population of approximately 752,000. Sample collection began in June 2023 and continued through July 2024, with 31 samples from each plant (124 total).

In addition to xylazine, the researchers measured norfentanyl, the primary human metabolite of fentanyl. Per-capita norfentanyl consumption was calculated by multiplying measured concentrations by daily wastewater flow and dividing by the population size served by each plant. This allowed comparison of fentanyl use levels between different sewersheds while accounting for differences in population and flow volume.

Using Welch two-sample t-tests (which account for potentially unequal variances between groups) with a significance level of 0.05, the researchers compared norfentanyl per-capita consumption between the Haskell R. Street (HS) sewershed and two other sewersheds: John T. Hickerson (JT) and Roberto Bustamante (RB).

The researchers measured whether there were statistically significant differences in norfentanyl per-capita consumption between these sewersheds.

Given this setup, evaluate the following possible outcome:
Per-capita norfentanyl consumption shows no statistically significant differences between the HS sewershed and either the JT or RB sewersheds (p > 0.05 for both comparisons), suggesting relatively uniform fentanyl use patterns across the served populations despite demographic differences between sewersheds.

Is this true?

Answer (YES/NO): NO